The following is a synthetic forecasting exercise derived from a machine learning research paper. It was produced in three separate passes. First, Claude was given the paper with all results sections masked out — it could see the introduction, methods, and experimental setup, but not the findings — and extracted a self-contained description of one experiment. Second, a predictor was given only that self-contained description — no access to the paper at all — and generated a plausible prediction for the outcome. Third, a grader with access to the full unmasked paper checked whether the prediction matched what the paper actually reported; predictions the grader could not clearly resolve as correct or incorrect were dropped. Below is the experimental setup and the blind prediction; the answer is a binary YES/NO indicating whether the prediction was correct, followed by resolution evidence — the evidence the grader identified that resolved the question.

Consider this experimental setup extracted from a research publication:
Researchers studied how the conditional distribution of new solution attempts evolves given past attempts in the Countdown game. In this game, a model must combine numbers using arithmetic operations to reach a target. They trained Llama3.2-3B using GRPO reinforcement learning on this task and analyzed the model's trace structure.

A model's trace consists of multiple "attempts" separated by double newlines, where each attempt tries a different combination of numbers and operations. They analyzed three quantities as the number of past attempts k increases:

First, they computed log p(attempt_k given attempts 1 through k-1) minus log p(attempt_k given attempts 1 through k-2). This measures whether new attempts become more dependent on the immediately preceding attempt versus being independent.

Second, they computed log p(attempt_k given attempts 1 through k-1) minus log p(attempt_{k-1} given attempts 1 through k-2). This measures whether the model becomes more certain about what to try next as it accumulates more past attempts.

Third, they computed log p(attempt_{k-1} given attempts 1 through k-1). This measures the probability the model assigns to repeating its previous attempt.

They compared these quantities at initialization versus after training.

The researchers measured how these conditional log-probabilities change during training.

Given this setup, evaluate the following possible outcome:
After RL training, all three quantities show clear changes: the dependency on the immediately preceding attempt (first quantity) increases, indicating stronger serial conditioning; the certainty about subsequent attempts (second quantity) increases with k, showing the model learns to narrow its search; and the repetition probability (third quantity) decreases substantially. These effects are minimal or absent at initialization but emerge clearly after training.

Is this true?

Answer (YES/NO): YES